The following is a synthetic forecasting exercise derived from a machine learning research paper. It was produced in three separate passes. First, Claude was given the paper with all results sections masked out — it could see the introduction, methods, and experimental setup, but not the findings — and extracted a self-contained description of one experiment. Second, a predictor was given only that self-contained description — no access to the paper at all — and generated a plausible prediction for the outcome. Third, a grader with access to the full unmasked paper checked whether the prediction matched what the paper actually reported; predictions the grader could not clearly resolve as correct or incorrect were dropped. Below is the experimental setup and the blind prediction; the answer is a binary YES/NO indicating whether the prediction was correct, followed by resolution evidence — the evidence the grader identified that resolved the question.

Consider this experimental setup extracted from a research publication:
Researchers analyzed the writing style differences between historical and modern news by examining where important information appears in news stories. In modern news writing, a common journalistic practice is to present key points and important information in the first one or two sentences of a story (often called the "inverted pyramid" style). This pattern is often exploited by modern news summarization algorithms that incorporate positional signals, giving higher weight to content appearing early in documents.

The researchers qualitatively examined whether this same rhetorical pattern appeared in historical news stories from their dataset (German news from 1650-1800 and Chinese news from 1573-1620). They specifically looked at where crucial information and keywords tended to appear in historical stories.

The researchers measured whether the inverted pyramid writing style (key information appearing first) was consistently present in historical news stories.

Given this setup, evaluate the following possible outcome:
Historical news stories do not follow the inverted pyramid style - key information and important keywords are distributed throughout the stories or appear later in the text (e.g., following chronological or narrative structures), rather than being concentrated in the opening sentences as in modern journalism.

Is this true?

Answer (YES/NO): YES